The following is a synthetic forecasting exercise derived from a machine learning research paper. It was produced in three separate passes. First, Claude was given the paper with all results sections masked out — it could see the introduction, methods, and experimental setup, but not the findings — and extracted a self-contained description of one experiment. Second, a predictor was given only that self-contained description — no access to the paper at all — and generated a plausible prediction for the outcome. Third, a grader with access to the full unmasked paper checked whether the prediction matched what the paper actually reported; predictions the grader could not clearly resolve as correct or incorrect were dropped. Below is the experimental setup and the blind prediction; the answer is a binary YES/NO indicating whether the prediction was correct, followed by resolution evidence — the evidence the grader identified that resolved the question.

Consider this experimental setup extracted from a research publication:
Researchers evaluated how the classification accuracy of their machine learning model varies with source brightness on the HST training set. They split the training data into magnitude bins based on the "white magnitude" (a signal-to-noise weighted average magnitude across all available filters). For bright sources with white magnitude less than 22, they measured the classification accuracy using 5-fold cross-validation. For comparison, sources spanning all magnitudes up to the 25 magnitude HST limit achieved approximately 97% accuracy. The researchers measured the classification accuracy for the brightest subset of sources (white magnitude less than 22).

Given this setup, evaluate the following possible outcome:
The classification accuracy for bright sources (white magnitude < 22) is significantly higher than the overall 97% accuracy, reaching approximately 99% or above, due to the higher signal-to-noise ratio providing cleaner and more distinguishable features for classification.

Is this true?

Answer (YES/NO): YES